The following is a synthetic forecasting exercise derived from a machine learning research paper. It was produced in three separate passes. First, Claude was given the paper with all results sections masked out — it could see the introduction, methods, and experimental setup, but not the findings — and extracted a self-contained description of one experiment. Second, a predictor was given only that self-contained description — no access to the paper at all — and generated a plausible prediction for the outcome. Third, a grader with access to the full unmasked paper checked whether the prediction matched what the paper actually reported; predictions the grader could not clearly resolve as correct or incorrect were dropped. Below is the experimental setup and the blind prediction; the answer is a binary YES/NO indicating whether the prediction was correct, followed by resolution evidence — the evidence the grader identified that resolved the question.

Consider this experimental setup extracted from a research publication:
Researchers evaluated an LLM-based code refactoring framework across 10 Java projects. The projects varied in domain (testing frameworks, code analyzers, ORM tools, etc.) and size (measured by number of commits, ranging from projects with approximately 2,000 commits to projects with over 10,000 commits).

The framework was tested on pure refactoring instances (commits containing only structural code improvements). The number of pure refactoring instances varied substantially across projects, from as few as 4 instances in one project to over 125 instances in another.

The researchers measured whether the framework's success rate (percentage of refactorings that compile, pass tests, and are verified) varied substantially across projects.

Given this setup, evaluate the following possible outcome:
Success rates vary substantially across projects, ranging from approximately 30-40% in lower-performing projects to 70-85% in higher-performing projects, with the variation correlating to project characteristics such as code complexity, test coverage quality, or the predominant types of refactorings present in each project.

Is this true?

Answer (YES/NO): NO